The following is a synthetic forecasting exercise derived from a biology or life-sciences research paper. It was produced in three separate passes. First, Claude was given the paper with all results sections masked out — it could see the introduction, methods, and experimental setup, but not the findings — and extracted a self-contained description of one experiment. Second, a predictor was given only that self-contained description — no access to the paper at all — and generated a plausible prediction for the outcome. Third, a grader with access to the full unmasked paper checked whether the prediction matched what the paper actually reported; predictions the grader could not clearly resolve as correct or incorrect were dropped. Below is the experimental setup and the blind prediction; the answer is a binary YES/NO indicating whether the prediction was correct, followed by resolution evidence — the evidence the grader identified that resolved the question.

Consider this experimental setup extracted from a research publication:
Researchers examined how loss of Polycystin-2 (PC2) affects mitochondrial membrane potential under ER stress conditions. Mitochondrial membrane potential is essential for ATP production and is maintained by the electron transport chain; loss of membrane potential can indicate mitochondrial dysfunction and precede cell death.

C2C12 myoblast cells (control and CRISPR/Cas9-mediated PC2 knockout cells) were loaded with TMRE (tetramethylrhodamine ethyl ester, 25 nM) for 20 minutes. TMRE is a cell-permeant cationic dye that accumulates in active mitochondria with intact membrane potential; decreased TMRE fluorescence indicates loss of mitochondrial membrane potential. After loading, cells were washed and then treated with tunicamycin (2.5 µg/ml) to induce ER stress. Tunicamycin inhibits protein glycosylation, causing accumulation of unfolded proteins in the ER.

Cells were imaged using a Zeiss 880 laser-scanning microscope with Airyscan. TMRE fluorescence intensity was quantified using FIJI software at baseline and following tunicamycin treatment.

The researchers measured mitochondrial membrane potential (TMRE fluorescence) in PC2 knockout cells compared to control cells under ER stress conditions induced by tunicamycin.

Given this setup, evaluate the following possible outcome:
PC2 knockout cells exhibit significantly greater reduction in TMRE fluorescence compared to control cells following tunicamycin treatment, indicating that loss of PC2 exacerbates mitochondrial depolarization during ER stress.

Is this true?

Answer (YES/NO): YES